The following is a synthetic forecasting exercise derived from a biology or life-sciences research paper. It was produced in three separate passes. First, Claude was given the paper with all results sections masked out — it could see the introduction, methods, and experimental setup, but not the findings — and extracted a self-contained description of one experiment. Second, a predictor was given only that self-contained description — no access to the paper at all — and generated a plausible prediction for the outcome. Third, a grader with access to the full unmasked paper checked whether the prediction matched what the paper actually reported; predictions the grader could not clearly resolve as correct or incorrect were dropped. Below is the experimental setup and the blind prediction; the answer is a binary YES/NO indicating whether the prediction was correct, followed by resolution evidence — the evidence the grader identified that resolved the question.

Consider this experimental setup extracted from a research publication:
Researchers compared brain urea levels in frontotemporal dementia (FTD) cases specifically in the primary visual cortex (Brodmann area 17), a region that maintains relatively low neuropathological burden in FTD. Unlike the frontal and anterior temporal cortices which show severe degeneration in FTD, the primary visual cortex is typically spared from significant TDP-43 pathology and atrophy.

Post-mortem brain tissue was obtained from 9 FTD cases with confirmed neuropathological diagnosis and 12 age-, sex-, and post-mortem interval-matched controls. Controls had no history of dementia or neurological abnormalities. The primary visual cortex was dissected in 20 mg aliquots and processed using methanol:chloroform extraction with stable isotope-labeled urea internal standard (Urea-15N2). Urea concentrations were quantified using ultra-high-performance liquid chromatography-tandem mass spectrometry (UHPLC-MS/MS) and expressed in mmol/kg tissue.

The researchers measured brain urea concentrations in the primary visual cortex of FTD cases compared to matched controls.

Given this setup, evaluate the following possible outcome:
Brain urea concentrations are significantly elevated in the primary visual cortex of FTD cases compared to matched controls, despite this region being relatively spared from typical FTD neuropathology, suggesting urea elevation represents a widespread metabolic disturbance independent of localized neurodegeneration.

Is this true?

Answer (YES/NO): YES